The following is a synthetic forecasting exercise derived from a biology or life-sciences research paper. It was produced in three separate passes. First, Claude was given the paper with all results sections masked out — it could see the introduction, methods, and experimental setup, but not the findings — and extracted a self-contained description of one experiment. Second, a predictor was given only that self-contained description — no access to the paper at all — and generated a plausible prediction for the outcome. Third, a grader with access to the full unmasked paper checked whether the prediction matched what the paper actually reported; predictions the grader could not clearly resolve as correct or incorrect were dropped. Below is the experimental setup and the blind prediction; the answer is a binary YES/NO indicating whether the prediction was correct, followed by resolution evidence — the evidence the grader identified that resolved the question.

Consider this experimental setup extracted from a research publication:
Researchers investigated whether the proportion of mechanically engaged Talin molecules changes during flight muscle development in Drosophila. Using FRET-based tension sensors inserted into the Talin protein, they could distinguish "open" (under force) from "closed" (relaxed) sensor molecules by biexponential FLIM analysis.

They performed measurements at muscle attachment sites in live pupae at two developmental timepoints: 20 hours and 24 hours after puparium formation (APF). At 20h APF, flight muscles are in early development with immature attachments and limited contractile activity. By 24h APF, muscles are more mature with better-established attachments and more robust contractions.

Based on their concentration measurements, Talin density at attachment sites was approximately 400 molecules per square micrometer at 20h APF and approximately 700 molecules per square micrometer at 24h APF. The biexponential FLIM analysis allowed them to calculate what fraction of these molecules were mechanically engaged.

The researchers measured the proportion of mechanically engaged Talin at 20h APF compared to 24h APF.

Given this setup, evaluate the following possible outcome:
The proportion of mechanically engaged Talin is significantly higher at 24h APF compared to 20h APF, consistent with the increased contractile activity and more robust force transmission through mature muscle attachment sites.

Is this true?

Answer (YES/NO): NO